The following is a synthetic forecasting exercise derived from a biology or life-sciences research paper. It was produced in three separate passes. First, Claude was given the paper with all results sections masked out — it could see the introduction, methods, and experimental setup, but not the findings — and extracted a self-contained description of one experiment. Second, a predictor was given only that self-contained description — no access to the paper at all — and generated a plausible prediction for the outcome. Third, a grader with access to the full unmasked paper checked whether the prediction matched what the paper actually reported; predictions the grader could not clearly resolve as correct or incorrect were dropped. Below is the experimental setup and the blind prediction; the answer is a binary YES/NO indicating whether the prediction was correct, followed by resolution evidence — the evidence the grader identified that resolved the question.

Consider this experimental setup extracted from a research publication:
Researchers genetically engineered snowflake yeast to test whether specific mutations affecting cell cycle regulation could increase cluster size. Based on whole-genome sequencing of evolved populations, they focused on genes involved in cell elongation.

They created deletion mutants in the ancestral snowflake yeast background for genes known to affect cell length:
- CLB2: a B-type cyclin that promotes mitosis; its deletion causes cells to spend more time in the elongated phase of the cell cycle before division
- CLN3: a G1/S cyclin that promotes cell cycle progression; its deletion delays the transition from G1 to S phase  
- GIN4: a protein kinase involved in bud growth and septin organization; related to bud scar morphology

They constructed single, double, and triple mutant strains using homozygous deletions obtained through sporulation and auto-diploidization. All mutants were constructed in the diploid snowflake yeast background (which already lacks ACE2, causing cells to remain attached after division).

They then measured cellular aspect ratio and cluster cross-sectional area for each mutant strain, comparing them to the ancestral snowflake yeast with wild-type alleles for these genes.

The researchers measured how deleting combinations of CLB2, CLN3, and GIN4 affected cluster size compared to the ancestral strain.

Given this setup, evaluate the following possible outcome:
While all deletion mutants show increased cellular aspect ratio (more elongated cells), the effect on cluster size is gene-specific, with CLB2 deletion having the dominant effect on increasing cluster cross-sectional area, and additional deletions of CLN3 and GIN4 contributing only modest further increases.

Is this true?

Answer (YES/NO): NO